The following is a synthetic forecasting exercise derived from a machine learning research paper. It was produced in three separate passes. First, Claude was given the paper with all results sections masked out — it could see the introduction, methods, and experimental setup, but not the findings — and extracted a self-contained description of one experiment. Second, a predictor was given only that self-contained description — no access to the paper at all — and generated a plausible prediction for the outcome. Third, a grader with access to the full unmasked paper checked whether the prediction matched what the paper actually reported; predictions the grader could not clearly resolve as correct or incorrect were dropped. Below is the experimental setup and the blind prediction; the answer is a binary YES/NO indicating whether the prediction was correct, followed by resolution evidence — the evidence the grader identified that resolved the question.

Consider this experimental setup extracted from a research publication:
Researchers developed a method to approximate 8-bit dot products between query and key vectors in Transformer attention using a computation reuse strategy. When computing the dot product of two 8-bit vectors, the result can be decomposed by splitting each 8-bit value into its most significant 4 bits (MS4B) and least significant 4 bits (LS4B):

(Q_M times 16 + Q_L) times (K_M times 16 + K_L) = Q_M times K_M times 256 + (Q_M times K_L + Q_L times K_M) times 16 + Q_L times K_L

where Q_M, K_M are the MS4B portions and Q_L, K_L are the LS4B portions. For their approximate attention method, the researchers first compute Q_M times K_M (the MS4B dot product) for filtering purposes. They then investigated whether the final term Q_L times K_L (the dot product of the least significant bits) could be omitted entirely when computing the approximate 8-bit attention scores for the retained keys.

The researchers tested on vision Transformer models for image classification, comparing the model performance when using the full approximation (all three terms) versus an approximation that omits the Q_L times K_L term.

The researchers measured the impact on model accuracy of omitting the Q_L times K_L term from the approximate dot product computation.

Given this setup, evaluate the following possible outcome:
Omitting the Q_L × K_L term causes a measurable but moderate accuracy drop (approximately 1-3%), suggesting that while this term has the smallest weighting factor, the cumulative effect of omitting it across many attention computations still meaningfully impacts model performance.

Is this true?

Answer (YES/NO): NO